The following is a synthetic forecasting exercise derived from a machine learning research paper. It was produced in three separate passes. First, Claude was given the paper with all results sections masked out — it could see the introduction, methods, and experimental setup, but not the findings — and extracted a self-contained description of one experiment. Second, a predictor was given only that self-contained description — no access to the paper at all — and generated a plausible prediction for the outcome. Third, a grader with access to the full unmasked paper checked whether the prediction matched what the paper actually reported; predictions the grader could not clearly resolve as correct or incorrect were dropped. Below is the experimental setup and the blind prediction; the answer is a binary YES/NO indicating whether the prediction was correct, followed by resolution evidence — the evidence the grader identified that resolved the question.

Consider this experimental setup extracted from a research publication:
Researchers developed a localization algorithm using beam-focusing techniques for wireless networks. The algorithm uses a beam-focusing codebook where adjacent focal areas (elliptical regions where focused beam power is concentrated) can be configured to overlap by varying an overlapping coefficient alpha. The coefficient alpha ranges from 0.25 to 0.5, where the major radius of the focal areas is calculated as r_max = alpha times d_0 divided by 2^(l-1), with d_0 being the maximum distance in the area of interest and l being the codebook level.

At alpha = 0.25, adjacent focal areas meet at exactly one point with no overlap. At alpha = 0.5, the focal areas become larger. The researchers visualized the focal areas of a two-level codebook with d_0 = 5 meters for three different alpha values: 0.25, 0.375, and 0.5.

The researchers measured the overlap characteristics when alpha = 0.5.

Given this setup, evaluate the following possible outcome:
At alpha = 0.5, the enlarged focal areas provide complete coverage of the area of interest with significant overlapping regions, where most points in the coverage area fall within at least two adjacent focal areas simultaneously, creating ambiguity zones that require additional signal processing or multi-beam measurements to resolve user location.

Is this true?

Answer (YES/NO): NO